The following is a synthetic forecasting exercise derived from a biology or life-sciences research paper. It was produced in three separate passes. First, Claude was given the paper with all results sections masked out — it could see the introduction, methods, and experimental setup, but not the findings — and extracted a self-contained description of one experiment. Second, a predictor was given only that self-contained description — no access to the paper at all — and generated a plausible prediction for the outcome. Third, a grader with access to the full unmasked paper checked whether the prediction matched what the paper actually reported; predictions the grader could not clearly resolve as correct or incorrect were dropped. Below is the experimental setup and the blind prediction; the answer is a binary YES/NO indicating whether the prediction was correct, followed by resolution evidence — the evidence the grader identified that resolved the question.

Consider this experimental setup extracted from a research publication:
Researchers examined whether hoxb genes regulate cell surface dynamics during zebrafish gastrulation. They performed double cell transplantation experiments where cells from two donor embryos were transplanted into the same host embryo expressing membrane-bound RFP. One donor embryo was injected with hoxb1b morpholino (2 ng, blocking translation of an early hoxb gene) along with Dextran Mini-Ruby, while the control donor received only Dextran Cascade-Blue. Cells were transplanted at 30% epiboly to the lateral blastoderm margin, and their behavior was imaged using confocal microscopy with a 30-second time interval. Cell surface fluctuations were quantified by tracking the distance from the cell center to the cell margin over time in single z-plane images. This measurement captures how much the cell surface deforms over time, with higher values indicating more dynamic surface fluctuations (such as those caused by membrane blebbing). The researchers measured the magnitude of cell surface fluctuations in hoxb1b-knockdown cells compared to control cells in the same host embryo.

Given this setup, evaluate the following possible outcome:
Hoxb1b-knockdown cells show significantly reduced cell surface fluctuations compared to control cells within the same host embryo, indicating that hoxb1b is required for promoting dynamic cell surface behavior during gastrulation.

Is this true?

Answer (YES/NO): YES